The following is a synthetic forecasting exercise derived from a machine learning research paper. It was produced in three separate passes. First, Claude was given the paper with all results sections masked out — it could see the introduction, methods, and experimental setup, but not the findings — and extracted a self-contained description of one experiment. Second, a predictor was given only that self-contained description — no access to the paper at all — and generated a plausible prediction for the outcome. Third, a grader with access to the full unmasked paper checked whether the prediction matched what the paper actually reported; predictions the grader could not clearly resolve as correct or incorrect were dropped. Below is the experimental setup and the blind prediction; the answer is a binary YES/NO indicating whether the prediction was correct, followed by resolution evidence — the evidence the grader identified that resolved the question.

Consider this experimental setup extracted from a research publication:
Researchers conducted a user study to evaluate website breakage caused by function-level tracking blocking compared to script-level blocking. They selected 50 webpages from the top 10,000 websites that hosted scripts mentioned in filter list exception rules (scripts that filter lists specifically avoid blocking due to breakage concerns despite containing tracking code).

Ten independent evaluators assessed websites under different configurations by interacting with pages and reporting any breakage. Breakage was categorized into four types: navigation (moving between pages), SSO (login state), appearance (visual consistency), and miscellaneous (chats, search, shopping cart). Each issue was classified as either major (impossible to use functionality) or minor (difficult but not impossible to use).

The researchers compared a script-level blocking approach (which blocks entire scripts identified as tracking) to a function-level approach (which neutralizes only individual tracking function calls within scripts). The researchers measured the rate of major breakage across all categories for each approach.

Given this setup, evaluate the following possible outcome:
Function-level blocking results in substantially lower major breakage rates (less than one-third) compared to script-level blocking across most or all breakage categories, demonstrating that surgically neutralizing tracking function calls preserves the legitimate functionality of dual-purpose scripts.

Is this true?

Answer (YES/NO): YES